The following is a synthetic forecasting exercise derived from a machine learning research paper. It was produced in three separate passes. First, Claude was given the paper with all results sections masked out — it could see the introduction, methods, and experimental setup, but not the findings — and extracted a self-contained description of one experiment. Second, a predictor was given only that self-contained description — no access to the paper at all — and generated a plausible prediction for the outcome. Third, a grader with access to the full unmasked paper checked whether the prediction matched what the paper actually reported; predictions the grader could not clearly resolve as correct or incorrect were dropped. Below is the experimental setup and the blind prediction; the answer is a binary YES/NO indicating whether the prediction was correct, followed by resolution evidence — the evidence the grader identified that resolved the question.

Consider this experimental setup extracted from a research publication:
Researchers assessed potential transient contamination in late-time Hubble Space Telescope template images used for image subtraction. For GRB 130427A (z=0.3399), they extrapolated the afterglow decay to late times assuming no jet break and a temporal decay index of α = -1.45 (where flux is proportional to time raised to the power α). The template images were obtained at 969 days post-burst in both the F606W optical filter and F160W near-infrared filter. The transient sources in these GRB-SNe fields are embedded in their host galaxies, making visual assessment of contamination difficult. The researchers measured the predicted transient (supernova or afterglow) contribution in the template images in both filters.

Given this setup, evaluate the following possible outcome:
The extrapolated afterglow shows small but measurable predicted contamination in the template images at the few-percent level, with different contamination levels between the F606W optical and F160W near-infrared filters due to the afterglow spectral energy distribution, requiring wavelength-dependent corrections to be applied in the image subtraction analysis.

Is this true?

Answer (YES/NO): NO